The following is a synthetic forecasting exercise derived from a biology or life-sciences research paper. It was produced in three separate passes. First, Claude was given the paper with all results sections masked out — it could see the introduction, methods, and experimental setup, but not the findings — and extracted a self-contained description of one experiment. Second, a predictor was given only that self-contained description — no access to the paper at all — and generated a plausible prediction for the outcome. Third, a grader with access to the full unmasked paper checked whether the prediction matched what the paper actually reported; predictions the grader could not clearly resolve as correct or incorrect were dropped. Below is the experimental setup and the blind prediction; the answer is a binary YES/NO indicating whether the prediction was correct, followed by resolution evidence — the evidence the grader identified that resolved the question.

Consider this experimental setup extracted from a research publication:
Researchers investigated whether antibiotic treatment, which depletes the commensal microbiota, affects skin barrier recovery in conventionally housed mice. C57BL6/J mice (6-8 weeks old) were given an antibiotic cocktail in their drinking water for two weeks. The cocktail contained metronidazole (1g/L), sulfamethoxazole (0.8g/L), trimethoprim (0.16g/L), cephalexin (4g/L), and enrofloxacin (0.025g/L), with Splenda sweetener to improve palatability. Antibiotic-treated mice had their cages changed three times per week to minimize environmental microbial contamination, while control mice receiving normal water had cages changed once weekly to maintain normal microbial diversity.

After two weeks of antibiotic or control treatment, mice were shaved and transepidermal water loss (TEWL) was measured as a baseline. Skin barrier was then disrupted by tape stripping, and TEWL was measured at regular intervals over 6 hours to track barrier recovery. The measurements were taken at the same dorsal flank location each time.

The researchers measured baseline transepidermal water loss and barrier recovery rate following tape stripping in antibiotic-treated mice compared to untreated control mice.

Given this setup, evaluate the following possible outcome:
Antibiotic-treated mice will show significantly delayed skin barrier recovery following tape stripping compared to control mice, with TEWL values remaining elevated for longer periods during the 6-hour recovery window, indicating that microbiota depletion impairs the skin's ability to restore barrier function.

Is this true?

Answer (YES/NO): YES